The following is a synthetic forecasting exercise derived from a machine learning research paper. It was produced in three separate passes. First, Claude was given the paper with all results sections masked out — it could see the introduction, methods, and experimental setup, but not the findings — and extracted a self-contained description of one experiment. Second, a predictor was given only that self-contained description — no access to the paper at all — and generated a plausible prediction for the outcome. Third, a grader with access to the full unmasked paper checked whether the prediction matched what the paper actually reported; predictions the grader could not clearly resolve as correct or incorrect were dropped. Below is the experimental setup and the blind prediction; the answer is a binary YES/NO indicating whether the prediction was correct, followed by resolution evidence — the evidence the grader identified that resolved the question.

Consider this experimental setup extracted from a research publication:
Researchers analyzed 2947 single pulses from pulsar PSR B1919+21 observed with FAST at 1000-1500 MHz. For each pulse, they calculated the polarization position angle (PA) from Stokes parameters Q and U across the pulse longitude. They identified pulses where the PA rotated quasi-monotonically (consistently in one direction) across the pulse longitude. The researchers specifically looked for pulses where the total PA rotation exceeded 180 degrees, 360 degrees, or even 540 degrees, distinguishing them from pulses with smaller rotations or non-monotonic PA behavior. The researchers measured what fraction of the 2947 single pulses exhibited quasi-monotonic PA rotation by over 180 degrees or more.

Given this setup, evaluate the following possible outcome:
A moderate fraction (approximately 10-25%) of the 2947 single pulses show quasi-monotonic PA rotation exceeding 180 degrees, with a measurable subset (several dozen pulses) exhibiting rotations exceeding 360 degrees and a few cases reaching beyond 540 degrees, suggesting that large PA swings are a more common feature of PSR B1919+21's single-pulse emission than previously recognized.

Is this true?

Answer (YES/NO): NO